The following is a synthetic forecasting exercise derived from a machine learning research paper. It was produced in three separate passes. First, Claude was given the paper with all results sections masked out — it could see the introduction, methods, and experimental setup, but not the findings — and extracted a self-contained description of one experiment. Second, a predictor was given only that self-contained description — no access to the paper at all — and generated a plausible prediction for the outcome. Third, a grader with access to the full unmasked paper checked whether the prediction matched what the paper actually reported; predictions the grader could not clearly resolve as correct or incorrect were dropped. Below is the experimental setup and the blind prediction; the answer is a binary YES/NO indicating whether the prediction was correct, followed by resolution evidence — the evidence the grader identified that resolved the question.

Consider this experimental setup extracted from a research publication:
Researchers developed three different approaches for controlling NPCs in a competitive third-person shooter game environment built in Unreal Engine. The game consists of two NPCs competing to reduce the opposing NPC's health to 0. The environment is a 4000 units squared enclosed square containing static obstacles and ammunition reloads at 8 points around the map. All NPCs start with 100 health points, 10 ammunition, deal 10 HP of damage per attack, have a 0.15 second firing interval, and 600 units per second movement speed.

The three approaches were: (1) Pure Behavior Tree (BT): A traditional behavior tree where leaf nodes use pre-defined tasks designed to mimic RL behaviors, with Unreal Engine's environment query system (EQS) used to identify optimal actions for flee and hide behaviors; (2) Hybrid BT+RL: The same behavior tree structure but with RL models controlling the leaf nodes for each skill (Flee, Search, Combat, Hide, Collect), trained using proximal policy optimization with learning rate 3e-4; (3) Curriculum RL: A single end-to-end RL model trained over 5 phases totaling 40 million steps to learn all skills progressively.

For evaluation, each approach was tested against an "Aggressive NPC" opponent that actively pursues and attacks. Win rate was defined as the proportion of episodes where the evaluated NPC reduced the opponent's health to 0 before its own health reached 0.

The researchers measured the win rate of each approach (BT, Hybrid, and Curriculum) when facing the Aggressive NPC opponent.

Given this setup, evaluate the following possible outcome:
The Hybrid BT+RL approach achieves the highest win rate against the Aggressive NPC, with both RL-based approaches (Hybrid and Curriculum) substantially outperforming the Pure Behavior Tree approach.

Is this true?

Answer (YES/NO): NO